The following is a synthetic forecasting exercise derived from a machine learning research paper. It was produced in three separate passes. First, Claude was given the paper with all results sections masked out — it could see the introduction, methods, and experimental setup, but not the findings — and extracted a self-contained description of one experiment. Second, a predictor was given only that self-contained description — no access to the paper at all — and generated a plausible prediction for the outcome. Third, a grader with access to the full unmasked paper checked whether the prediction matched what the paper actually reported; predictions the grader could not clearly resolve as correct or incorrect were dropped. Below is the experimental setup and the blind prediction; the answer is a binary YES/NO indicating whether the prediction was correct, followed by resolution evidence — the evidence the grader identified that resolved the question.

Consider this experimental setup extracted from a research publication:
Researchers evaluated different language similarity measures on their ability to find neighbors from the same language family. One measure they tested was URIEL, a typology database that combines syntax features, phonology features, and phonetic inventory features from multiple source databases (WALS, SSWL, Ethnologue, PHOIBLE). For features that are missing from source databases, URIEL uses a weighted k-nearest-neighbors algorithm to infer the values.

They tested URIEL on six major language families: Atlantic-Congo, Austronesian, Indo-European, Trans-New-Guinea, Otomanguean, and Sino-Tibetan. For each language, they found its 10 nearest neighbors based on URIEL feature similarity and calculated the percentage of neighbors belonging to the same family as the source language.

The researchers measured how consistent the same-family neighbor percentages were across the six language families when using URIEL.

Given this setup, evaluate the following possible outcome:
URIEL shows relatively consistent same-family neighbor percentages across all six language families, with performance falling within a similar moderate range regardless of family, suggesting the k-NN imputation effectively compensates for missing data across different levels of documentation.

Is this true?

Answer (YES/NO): NO